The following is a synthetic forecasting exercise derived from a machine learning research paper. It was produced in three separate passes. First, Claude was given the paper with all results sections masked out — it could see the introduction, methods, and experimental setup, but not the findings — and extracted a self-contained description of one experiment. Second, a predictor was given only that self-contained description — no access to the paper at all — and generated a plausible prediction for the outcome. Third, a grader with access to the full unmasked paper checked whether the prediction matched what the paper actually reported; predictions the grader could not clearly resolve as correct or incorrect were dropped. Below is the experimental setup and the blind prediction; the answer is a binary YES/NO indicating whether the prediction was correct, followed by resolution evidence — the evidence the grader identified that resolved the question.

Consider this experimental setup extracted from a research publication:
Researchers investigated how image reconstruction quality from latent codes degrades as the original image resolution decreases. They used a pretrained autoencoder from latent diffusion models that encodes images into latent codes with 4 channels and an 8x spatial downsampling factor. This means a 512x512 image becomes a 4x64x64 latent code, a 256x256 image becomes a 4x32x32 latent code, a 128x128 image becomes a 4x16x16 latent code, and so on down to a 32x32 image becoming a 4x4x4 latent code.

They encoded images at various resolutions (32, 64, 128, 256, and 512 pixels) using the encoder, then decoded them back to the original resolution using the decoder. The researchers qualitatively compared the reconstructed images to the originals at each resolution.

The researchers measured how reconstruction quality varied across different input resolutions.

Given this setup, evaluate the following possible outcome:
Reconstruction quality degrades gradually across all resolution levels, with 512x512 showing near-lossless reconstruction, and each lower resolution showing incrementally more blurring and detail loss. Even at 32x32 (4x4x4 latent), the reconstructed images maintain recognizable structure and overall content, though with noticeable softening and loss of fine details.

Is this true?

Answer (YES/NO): NO